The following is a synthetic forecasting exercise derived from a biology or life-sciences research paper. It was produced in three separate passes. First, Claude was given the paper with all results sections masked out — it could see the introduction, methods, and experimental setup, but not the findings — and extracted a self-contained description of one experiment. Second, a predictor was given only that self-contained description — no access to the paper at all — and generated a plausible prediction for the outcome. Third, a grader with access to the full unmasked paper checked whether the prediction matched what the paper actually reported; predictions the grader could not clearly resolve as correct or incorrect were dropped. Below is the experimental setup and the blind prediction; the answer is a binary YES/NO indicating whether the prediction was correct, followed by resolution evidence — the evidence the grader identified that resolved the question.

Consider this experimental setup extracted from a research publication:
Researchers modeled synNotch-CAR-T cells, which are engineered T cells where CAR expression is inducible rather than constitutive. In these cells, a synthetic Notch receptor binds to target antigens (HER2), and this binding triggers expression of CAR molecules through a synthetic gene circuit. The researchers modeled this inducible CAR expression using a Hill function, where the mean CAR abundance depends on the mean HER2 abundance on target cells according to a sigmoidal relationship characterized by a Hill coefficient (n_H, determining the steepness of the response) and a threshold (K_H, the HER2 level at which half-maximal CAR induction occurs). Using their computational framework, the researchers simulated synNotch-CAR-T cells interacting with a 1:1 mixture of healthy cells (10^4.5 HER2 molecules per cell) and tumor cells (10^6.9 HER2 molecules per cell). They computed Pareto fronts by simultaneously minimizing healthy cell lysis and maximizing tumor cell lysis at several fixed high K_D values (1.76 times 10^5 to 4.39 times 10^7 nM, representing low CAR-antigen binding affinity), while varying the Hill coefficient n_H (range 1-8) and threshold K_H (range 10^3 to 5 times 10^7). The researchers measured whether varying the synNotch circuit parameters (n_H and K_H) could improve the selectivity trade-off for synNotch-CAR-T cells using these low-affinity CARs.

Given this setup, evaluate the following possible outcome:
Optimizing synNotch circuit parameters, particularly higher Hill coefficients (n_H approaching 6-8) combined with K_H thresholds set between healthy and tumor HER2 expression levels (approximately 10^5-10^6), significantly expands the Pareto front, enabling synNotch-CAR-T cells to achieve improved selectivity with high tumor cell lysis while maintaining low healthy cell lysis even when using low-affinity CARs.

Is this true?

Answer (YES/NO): NO